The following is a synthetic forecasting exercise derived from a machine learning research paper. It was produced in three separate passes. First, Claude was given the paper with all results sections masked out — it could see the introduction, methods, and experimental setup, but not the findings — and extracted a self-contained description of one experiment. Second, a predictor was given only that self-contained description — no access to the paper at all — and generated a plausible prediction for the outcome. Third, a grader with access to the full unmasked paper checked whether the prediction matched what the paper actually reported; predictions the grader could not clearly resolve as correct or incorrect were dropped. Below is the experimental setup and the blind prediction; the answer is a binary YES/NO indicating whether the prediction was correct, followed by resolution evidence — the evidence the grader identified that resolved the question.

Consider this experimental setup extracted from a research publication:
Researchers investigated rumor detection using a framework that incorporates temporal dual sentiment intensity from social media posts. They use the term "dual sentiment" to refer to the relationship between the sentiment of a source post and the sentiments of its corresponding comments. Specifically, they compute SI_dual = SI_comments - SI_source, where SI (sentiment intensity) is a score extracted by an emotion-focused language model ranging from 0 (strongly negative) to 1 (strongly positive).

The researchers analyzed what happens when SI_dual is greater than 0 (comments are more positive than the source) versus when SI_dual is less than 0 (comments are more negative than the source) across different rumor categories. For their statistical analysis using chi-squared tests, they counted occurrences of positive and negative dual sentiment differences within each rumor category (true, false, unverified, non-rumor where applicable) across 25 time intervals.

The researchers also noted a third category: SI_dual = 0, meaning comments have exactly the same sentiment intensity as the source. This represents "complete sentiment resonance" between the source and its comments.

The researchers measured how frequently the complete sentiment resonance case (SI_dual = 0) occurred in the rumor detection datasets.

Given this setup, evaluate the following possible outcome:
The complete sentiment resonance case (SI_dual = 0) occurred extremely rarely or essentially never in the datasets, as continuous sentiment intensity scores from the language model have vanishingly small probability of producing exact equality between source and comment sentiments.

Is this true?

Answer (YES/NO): NO